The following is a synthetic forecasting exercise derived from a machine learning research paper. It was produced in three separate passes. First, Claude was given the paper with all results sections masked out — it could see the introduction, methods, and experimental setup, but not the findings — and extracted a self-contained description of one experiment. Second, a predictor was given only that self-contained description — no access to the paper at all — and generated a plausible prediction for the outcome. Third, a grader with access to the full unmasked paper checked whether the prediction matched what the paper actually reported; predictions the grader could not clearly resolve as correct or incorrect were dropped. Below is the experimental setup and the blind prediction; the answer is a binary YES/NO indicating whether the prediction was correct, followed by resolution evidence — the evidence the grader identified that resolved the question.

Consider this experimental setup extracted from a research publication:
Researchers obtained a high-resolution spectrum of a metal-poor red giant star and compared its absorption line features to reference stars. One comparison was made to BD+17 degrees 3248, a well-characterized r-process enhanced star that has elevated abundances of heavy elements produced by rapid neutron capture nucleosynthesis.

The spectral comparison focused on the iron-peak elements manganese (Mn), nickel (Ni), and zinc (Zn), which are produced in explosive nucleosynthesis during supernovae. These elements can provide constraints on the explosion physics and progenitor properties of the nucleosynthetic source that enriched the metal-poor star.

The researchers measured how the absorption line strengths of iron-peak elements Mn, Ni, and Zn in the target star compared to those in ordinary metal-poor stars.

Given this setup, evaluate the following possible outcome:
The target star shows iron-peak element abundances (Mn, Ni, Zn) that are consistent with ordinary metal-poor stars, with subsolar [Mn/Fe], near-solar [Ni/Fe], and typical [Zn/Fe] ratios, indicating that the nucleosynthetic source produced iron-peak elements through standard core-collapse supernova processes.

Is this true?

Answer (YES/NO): NO